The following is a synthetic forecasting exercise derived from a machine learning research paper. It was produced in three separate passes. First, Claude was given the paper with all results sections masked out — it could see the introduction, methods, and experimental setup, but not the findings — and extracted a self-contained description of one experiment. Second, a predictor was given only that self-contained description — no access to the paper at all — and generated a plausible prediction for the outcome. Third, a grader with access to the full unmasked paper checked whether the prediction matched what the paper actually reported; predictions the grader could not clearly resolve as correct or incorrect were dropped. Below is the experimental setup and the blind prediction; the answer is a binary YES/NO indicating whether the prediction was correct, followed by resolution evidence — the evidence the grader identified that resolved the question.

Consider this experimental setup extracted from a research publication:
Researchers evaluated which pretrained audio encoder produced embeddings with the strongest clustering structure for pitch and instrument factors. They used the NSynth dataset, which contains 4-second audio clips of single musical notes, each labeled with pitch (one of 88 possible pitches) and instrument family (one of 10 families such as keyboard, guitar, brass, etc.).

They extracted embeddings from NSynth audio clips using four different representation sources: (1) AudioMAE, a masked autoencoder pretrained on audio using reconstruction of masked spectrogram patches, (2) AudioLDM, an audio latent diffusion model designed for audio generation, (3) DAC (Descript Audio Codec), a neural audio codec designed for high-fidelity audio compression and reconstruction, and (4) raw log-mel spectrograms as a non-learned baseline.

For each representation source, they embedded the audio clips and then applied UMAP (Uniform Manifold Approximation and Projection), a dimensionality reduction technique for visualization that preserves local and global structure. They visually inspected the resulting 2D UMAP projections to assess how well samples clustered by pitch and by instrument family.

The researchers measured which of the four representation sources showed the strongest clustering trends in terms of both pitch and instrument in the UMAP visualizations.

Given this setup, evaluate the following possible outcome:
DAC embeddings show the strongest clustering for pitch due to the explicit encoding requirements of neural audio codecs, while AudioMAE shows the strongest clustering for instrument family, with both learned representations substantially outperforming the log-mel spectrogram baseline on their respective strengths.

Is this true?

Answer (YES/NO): NO